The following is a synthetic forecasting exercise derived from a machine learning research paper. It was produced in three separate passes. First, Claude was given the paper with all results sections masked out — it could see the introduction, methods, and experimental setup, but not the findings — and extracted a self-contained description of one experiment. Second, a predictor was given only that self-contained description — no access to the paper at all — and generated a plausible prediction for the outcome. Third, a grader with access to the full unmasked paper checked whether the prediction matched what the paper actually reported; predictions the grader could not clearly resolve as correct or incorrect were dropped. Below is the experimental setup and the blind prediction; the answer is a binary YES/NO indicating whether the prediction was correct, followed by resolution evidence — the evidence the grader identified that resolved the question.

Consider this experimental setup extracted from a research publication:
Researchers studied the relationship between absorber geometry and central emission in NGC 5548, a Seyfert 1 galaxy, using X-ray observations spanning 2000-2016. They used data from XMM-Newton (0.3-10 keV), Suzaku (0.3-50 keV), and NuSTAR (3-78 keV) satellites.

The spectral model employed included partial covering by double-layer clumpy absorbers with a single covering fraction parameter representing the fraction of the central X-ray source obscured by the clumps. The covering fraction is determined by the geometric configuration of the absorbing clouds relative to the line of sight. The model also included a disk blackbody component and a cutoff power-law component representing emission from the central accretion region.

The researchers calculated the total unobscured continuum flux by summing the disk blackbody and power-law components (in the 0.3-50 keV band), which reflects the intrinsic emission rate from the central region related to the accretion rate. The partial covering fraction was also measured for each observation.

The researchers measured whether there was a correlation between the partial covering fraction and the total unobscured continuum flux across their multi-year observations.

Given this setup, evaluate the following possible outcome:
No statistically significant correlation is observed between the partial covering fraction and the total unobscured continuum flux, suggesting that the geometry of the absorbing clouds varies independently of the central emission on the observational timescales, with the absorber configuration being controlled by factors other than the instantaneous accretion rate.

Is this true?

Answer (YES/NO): YES